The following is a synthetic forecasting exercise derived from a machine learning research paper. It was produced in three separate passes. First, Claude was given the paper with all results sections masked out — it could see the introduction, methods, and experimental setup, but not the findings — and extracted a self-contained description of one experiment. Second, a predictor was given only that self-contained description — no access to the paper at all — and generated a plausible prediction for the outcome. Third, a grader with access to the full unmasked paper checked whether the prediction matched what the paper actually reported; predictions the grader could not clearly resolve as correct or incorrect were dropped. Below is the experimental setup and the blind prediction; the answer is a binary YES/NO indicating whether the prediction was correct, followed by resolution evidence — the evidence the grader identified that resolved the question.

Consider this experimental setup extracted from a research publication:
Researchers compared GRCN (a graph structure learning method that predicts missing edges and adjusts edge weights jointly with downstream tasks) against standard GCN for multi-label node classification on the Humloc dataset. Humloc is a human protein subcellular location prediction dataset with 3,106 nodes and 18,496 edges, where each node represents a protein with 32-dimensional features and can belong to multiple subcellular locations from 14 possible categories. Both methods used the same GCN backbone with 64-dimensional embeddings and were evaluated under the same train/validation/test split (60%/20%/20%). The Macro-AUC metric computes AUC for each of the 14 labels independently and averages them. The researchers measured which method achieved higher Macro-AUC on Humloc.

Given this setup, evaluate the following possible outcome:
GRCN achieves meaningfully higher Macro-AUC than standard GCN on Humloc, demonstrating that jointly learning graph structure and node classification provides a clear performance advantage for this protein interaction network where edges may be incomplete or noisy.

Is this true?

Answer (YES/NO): NO